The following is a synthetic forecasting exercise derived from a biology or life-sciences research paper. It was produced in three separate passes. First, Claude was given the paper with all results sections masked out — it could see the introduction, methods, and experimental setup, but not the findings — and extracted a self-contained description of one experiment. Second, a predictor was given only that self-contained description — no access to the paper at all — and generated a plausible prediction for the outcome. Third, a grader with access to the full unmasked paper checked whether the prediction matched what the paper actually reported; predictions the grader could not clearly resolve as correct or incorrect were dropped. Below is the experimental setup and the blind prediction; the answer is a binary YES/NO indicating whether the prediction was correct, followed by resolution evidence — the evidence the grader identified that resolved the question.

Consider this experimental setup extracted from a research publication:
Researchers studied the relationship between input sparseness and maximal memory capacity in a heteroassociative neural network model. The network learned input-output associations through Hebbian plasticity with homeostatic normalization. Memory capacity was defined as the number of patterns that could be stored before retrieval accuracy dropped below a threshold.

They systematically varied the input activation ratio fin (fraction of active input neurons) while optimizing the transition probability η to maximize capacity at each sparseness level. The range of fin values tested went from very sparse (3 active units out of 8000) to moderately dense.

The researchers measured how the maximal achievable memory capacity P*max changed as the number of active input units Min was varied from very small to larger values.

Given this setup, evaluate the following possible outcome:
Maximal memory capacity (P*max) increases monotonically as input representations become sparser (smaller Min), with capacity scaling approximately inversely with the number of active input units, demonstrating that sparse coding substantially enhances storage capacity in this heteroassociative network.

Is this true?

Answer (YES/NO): NO